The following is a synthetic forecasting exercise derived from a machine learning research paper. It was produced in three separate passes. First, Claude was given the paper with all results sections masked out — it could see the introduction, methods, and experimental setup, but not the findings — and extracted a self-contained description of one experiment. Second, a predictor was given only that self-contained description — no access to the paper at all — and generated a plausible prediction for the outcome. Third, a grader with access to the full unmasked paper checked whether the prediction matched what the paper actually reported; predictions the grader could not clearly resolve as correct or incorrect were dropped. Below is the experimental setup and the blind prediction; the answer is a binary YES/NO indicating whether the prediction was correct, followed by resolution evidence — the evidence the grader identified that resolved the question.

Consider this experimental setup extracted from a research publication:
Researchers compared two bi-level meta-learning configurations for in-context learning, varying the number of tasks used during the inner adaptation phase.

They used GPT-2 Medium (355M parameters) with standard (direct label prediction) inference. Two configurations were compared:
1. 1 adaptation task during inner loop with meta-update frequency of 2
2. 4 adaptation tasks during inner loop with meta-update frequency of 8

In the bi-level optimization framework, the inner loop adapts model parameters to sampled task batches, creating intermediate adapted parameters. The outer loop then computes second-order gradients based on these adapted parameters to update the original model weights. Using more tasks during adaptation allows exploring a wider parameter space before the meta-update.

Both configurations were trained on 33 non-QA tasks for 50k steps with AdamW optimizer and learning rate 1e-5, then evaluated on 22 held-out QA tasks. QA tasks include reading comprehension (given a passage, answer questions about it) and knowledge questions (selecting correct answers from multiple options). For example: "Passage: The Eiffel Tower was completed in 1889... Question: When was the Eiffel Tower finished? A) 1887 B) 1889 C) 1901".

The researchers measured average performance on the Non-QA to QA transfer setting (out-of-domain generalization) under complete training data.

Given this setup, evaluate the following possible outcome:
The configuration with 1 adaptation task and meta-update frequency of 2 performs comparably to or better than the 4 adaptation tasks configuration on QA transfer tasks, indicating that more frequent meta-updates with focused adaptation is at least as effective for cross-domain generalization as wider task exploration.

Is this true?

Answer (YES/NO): NO